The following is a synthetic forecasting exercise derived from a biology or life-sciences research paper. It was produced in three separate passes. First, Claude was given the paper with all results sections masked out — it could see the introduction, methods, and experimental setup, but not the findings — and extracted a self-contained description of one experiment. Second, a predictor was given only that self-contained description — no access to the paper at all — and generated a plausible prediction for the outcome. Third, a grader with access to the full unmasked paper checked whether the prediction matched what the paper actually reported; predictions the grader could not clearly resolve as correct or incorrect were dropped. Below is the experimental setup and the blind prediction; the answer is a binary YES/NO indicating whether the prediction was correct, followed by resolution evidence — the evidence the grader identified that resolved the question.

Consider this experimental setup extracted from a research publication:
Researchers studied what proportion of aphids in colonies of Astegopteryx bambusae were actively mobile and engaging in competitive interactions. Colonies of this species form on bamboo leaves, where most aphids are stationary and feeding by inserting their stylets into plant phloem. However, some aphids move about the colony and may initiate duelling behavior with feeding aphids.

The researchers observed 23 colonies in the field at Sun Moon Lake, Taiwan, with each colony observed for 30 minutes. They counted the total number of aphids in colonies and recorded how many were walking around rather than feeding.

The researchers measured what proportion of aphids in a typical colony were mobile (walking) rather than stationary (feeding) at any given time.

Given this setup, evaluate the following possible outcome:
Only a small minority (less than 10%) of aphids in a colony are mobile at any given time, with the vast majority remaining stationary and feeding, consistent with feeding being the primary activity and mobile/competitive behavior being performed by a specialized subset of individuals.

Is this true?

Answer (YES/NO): YES